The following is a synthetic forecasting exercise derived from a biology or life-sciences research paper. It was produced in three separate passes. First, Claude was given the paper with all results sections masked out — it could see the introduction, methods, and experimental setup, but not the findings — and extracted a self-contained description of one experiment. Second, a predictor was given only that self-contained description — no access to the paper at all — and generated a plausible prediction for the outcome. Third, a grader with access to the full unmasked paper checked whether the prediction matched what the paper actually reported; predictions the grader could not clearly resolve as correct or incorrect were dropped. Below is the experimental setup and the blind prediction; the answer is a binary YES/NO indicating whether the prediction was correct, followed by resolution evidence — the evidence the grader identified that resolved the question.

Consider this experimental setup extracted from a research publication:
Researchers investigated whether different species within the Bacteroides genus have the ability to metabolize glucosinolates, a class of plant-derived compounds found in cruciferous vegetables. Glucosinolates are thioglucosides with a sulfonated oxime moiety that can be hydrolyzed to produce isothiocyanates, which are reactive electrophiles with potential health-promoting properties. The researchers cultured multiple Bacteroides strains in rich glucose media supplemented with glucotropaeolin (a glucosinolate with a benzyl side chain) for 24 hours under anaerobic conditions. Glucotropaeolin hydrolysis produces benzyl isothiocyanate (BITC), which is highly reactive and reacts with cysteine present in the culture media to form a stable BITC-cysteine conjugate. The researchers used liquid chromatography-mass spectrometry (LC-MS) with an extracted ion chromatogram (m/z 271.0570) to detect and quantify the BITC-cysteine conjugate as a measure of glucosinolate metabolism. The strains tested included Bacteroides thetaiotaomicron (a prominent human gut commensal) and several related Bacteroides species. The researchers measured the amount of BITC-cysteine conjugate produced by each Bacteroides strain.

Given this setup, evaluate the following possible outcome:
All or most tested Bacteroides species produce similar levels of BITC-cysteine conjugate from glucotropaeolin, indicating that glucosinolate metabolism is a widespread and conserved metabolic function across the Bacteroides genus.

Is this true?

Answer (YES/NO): NO